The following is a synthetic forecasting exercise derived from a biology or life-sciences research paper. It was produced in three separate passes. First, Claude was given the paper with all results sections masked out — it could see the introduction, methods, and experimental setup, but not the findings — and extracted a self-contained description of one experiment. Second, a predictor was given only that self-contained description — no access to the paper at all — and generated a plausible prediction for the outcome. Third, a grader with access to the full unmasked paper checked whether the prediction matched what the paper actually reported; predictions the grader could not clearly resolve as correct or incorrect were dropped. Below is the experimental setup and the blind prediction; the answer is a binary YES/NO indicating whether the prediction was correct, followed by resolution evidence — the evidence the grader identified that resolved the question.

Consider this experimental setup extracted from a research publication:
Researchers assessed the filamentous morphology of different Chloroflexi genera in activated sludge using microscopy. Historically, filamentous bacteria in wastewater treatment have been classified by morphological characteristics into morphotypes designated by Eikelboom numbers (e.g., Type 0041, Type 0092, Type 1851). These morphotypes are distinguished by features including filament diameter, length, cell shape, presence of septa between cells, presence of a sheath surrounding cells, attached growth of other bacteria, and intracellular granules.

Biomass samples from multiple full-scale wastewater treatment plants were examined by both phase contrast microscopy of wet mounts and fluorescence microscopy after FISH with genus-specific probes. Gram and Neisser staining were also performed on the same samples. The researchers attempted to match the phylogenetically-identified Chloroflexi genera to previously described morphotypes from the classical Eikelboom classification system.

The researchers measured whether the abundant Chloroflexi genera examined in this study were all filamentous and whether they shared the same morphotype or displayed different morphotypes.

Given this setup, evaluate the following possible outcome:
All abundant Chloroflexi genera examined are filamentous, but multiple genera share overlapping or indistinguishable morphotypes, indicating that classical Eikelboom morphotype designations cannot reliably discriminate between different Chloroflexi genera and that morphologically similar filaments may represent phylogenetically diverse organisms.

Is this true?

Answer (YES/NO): YES